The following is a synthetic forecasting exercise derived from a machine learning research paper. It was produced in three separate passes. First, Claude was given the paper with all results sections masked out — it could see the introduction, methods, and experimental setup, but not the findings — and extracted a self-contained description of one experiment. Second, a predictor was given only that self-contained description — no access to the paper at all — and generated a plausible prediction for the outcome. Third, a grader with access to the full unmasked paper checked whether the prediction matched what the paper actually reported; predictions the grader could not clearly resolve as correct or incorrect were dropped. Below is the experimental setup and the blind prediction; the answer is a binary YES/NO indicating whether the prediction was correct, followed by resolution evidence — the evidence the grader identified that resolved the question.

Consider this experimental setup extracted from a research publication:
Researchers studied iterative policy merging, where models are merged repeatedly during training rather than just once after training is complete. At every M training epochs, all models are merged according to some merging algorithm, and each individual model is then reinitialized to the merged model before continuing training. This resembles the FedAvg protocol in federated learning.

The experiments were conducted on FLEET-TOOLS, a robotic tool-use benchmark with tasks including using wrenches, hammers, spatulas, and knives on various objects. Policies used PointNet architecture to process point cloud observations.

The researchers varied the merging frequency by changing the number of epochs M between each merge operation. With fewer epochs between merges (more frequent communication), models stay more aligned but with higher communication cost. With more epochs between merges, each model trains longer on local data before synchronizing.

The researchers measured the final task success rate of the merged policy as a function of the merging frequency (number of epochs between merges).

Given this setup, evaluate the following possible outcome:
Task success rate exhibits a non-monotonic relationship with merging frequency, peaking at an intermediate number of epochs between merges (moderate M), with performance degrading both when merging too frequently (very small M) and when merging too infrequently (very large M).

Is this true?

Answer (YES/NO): NO